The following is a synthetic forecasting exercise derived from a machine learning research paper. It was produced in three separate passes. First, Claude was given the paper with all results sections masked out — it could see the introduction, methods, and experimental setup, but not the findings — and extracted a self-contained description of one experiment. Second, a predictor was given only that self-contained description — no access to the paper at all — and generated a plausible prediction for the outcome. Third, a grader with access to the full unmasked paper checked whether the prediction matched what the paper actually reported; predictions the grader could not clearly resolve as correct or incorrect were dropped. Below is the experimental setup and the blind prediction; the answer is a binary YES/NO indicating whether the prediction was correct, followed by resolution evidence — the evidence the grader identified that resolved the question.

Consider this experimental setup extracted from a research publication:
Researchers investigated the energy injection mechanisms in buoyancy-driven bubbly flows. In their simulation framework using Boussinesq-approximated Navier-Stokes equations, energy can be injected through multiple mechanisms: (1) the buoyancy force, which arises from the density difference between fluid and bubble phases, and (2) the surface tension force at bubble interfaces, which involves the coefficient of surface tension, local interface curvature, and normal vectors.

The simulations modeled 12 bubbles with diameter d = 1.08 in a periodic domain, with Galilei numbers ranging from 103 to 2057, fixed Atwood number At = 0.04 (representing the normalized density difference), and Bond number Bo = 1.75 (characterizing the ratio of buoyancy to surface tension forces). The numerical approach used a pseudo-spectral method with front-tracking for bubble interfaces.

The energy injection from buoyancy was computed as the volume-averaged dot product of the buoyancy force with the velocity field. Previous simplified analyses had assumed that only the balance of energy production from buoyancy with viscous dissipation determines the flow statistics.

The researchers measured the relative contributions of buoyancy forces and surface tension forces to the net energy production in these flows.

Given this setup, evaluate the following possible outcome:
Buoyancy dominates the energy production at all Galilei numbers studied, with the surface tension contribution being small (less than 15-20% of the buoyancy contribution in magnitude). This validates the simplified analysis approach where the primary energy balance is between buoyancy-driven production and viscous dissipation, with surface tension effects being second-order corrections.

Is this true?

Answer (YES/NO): NO